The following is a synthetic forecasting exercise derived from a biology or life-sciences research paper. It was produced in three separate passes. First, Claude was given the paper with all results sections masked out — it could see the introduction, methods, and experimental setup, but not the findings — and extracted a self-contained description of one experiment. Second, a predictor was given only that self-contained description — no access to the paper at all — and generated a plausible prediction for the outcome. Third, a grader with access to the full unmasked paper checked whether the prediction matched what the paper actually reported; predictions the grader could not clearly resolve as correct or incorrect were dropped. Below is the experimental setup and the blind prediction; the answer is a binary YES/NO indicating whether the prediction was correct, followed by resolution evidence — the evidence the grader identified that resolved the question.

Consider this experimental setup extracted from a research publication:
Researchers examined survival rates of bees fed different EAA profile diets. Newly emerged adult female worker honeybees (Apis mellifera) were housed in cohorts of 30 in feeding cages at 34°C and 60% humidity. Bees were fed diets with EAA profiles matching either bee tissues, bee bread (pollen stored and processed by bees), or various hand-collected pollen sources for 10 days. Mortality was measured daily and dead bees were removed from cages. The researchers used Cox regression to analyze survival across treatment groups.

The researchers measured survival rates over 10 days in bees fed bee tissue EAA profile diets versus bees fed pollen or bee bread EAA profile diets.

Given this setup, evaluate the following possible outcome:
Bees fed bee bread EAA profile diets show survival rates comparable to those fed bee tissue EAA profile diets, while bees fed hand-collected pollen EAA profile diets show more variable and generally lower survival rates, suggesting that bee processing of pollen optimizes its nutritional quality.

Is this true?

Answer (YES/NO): NO